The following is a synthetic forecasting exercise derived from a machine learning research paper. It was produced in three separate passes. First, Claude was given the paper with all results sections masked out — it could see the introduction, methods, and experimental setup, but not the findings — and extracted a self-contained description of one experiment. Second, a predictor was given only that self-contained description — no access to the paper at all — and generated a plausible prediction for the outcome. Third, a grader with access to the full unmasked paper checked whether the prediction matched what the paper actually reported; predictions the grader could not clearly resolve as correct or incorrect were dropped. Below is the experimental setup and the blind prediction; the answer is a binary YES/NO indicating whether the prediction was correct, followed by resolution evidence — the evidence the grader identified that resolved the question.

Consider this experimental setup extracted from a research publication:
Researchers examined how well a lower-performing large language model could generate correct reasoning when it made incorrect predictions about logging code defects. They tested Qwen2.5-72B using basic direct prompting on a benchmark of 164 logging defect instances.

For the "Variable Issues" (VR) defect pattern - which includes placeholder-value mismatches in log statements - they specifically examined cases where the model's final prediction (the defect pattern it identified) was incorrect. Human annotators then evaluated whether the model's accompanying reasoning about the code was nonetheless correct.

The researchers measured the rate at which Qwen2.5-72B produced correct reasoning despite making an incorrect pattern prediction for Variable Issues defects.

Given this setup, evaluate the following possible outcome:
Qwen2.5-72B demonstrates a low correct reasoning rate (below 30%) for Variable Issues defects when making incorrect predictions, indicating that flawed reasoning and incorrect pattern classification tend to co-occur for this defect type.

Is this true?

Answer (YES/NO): YES